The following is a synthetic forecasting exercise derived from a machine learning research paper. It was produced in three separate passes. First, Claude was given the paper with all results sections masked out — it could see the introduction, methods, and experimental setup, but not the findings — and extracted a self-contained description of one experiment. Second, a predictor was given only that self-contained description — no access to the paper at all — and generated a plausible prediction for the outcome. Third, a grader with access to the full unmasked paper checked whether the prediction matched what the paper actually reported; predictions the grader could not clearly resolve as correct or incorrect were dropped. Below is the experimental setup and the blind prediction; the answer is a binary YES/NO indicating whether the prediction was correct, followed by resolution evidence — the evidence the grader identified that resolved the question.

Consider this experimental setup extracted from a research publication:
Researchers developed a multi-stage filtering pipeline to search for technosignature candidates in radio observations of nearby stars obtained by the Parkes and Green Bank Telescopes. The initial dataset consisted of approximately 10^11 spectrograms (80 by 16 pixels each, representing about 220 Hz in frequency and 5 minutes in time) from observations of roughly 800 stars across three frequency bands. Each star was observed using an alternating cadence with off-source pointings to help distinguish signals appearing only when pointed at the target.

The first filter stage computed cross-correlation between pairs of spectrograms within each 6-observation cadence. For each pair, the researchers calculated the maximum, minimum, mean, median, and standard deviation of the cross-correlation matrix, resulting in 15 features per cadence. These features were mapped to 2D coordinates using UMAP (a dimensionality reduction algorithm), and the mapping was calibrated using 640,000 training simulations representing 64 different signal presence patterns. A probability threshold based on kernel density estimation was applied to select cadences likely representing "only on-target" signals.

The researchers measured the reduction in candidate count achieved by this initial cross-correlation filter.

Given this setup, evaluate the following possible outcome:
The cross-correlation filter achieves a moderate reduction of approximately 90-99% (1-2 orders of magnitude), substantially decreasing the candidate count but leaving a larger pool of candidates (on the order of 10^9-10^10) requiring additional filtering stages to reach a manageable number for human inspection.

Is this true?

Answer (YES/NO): NO